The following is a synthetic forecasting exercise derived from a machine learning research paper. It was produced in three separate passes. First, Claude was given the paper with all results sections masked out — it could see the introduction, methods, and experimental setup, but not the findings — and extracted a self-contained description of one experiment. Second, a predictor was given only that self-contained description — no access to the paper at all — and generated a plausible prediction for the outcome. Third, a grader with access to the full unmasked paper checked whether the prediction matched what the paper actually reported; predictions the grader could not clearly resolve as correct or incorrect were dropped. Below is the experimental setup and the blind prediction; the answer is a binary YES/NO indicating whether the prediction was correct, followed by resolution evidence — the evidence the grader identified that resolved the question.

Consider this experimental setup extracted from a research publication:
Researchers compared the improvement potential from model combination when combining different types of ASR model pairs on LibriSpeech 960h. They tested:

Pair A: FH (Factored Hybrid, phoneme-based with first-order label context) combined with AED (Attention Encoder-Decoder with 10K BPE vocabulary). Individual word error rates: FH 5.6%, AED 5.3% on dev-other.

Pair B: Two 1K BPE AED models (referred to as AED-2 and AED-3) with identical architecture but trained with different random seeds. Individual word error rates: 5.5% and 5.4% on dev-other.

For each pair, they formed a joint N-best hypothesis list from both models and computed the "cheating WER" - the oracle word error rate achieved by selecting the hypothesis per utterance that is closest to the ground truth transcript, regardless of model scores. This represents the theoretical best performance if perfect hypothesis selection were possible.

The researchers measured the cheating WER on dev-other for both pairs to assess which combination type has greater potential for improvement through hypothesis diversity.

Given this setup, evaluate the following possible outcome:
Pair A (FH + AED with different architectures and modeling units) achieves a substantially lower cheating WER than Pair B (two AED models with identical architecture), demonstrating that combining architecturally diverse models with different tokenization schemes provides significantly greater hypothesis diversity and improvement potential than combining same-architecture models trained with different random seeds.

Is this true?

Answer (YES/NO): NO